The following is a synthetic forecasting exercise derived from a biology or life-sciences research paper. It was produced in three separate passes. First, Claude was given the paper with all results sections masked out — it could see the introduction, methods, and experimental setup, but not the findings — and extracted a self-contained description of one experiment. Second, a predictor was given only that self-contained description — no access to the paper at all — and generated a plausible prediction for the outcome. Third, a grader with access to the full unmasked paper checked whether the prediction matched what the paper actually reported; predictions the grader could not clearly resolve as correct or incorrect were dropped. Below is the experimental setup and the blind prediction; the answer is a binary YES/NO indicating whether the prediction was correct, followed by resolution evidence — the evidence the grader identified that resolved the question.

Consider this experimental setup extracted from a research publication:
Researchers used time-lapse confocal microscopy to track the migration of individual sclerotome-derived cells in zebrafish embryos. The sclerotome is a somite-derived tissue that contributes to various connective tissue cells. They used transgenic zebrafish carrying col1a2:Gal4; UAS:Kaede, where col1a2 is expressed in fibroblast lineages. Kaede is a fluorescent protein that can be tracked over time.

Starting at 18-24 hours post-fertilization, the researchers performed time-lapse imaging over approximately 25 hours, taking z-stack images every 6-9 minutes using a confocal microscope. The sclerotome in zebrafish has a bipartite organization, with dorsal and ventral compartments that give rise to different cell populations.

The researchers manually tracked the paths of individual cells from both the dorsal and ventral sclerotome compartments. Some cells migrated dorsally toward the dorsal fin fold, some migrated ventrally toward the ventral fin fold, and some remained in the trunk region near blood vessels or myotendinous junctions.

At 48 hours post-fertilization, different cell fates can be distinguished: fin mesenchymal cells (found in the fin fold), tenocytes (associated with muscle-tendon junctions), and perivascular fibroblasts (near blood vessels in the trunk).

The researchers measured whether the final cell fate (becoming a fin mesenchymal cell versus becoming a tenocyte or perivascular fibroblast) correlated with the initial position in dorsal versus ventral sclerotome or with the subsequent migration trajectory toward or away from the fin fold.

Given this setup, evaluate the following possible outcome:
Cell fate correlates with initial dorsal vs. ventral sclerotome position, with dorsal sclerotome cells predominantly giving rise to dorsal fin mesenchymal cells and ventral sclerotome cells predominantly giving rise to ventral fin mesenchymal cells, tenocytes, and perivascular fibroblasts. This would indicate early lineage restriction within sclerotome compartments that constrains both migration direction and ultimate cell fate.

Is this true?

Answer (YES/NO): NO